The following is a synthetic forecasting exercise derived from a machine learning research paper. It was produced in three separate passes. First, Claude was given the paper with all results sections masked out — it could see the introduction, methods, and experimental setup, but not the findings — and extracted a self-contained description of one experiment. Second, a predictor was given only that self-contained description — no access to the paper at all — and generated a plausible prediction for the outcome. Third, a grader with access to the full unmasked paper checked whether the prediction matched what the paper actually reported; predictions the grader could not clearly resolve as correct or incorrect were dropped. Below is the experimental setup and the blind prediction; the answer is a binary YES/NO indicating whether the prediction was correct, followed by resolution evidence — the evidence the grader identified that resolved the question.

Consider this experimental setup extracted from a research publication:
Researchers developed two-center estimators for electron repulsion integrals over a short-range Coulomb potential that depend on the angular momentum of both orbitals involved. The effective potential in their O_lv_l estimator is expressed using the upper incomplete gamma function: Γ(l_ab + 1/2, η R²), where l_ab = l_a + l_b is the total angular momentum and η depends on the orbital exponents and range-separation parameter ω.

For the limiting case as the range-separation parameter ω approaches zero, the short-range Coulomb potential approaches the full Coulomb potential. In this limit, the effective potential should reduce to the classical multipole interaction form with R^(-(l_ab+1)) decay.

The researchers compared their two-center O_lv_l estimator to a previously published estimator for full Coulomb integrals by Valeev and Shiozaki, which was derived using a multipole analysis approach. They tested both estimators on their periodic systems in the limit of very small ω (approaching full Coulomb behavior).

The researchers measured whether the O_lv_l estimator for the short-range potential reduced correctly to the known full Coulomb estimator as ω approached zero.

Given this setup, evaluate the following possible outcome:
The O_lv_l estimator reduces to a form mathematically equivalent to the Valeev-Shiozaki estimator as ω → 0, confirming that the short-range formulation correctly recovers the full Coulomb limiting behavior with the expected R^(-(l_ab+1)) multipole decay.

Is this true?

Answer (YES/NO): YES